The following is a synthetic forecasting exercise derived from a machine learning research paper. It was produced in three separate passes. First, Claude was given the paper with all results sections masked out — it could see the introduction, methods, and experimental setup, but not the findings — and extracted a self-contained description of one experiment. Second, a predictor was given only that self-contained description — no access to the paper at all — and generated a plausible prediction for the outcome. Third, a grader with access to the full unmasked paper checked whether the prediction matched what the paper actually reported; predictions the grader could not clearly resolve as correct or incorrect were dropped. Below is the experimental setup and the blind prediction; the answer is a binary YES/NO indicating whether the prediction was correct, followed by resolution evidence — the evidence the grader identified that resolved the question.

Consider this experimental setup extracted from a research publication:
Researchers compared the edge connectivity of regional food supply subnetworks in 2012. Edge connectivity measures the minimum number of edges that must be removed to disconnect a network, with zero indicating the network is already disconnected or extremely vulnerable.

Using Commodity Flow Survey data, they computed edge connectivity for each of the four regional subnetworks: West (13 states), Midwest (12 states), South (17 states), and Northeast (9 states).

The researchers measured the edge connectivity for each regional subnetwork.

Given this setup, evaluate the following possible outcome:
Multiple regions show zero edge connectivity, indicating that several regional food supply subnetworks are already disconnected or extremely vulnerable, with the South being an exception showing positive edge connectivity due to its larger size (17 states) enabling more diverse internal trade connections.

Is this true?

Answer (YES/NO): NO